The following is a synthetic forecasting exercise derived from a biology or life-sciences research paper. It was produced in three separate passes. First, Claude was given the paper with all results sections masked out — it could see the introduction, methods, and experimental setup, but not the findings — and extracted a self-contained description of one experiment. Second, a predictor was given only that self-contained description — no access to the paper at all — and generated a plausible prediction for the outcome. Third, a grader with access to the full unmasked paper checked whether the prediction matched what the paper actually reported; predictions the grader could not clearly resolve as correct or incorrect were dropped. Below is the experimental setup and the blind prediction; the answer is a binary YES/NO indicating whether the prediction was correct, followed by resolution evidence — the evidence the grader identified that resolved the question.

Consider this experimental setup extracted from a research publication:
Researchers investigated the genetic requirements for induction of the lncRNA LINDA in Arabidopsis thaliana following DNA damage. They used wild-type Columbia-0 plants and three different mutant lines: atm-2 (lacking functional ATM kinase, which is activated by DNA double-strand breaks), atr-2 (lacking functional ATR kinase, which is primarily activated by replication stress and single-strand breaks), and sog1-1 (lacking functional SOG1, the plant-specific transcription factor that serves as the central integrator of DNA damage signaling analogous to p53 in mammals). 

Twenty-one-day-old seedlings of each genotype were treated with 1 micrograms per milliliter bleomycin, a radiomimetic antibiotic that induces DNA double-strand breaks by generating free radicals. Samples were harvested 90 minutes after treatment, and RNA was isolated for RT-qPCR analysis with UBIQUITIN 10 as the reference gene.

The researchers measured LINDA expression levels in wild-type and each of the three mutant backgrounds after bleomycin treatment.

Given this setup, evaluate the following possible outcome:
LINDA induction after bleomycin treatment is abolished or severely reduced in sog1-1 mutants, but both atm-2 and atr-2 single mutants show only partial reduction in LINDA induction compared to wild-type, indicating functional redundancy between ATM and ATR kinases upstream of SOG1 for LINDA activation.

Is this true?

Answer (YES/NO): NO